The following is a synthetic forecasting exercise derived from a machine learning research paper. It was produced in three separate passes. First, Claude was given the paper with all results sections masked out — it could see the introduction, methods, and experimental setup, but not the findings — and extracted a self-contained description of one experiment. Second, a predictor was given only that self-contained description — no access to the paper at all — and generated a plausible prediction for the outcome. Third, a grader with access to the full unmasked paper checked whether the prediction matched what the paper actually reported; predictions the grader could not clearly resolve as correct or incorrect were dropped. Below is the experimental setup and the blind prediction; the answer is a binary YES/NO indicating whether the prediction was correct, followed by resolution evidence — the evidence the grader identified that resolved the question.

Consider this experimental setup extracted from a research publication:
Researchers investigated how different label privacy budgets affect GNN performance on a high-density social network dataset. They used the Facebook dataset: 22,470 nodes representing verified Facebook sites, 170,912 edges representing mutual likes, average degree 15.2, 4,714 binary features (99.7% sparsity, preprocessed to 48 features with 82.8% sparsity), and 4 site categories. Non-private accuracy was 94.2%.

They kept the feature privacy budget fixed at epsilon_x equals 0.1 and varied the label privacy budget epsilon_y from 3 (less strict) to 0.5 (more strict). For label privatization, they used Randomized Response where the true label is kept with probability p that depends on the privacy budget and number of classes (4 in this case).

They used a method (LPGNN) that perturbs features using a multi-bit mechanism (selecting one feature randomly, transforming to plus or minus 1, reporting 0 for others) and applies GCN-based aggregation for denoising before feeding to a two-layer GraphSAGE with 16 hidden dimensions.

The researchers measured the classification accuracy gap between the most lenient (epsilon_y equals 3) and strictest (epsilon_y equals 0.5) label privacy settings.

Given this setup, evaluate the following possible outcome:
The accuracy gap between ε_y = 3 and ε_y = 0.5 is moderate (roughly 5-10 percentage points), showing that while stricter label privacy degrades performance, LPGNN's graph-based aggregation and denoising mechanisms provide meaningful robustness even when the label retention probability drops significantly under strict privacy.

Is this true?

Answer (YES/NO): YES